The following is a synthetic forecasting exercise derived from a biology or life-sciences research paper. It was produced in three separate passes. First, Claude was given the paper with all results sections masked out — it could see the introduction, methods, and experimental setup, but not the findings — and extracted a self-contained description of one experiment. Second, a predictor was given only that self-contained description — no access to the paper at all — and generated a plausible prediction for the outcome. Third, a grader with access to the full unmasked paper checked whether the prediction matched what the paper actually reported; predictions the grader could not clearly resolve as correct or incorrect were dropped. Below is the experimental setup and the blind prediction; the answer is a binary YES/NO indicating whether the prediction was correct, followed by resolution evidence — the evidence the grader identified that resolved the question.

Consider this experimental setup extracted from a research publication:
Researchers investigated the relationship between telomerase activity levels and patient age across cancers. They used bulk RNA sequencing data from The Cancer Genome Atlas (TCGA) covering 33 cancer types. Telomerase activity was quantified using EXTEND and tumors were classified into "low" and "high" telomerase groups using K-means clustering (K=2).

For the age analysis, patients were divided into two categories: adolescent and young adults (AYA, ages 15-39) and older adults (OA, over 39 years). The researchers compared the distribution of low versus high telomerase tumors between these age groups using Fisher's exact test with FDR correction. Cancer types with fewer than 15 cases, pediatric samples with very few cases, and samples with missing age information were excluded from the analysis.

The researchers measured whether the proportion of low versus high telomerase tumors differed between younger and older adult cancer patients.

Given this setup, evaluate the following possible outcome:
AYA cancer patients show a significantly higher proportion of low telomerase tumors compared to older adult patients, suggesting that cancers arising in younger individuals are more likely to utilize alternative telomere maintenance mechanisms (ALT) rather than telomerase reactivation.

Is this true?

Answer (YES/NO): NO